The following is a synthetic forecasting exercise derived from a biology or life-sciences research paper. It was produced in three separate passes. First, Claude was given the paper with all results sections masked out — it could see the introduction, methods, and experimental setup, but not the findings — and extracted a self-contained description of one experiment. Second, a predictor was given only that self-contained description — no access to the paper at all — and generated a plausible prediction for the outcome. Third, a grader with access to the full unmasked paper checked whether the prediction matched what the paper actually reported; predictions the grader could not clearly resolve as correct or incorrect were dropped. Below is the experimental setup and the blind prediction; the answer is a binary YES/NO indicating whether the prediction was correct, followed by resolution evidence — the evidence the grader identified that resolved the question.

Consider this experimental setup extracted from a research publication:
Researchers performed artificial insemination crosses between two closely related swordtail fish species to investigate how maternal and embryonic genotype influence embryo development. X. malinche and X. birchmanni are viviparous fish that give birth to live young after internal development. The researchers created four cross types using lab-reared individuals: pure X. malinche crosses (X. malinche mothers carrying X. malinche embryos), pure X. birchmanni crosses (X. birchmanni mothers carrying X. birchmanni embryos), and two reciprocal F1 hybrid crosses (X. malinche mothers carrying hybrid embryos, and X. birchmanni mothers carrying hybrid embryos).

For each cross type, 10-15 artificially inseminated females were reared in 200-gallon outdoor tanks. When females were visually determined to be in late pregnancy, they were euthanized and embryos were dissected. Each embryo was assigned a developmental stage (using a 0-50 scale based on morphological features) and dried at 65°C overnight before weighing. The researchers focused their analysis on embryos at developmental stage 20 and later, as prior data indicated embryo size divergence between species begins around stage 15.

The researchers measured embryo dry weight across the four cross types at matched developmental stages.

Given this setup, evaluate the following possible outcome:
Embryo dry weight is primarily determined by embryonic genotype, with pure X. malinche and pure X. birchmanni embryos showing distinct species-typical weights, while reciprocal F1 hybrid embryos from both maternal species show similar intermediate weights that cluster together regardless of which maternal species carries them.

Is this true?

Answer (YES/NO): NO